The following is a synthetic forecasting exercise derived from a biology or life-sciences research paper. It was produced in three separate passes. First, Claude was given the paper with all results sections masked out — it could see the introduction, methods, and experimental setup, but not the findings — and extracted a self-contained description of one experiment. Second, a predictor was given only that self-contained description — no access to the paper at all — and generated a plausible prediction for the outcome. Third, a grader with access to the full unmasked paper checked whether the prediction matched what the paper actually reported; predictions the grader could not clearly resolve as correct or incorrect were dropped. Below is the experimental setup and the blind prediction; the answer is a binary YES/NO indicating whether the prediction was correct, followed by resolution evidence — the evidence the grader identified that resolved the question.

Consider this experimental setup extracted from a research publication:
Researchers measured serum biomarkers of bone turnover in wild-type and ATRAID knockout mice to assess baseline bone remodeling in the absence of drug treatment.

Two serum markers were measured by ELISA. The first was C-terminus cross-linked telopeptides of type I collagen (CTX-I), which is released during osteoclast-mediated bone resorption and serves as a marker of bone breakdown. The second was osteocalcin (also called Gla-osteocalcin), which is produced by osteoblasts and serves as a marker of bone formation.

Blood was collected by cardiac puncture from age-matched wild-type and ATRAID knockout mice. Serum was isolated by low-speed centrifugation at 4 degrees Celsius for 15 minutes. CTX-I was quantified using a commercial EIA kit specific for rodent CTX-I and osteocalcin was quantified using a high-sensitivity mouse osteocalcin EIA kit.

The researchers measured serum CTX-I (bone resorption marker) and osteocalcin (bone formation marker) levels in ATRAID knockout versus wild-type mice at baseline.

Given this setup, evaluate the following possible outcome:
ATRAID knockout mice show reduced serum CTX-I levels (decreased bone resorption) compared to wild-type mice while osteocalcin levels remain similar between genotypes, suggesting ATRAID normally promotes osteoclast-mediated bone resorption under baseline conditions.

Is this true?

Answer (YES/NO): NO